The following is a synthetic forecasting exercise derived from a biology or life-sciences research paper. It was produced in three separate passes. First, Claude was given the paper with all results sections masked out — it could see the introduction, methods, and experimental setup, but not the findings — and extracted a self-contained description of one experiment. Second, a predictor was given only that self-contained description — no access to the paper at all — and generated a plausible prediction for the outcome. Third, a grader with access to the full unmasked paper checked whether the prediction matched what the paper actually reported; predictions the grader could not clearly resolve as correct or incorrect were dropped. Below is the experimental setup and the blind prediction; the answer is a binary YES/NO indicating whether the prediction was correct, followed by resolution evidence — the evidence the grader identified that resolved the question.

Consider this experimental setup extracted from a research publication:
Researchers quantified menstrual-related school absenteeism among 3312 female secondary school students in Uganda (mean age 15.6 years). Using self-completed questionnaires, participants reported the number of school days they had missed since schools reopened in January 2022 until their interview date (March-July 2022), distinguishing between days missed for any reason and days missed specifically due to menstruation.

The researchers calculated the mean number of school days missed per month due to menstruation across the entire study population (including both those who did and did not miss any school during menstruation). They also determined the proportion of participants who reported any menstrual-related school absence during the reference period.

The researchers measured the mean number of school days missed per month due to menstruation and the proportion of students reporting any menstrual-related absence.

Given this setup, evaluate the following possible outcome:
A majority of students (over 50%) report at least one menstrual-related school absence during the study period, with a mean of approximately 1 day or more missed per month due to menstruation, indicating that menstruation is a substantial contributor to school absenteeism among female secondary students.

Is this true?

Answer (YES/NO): NO